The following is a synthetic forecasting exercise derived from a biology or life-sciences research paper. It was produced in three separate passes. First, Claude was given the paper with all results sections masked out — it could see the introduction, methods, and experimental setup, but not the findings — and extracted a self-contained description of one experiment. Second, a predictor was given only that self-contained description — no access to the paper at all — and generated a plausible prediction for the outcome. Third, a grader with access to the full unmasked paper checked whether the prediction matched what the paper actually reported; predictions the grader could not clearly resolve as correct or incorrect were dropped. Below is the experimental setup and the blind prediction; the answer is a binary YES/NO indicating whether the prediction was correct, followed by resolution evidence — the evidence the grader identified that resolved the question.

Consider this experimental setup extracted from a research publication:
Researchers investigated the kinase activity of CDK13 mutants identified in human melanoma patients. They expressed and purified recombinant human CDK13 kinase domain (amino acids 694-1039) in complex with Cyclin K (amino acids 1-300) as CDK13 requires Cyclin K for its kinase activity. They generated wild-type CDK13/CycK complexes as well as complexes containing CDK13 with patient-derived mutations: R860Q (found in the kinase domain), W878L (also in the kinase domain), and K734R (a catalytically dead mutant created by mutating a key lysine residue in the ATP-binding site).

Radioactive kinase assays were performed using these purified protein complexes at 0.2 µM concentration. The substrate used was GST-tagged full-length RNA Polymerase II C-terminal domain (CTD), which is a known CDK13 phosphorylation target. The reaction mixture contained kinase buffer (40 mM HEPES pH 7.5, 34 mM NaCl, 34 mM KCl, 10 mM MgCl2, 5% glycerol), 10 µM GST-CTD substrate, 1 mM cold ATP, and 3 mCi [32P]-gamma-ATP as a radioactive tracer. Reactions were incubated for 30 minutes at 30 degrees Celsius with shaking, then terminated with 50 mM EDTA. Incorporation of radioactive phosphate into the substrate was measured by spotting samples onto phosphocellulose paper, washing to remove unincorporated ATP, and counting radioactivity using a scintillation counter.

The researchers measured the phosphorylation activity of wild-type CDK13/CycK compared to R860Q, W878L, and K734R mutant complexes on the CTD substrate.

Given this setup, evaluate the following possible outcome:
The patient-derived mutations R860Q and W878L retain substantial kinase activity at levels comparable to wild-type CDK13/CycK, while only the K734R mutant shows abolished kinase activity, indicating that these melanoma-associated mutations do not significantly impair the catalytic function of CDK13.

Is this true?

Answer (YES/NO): NO